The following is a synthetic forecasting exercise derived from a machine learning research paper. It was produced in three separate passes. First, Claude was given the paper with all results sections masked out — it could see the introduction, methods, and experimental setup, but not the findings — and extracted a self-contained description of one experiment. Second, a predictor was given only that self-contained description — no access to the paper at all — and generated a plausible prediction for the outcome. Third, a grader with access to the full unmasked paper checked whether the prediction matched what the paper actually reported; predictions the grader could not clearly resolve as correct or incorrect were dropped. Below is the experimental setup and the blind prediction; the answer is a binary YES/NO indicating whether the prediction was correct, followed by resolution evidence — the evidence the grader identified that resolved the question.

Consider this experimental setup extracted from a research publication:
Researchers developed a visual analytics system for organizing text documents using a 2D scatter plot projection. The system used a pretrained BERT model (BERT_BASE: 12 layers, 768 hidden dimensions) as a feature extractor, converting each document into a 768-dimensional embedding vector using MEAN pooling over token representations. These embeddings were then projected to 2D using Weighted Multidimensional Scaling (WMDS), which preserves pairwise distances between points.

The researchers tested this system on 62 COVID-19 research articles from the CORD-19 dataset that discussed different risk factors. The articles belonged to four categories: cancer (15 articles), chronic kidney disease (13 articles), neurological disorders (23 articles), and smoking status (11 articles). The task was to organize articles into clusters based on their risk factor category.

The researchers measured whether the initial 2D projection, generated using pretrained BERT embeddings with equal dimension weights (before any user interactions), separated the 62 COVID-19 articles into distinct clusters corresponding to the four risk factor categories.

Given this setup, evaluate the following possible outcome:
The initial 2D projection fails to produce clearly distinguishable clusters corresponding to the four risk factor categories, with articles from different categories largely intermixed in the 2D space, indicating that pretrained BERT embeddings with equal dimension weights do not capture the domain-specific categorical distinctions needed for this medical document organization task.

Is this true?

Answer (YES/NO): YES